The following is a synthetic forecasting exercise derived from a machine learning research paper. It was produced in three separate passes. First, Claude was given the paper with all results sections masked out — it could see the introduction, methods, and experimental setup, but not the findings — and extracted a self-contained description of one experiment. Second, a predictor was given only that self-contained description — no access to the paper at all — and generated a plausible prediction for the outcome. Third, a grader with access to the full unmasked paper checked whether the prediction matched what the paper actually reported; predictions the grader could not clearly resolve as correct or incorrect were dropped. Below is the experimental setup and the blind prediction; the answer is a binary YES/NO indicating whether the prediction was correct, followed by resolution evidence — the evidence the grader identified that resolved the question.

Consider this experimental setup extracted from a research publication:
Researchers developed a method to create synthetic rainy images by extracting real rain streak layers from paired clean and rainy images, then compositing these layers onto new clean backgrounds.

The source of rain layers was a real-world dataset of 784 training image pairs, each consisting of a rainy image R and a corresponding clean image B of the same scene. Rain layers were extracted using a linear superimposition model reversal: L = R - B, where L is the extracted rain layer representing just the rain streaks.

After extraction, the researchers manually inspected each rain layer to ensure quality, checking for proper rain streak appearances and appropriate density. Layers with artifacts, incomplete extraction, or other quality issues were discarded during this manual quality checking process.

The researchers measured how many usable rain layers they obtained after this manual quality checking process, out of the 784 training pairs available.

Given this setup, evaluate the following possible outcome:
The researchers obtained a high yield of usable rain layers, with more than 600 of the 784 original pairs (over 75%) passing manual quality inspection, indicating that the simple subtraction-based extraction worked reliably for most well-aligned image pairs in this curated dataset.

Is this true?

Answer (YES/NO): NO